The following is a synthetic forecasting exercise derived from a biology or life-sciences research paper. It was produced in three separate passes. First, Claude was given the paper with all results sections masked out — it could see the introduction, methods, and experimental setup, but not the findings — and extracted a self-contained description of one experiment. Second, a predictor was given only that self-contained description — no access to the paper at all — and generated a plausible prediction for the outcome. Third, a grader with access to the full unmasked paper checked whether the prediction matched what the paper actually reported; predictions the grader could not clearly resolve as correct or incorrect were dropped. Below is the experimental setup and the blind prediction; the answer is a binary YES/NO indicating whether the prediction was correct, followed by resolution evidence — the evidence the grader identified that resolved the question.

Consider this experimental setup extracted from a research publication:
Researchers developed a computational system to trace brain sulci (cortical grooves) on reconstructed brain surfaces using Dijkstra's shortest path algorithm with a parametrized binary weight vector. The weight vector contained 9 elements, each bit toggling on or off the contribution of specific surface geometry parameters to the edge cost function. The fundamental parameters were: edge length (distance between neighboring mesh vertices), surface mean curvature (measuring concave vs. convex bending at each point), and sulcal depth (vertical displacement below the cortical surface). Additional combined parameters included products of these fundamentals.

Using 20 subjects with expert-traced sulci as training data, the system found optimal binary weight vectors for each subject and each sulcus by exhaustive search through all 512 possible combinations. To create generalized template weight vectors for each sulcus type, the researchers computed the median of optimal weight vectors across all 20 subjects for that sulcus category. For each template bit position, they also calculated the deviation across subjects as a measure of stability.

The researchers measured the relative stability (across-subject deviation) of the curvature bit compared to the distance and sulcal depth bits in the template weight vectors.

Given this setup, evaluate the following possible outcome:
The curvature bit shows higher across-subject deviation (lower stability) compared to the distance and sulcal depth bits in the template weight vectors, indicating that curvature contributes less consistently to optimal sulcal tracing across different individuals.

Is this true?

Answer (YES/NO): YES